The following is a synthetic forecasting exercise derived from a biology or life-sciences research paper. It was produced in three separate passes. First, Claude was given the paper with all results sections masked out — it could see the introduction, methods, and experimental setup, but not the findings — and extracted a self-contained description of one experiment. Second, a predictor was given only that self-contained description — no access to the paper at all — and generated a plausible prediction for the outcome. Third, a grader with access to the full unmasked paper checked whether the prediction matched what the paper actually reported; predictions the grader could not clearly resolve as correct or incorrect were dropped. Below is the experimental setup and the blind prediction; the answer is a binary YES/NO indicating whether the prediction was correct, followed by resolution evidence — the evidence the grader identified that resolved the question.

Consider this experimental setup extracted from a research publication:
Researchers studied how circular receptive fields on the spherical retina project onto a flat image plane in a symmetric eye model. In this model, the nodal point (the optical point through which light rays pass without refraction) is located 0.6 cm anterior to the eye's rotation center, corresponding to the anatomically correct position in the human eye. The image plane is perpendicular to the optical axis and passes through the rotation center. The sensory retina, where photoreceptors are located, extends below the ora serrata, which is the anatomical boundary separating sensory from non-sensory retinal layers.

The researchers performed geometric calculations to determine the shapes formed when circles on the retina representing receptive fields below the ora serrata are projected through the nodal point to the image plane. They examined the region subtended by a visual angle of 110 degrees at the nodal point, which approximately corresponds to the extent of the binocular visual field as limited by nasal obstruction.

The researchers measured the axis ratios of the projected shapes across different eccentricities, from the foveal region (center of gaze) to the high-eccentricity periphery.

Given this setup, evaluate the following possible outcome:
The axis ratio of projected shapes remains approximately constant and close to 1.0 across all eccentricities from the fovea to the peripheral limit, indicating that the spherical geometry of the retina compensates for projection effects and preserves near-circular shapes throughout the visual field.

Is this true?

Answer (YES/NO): NO